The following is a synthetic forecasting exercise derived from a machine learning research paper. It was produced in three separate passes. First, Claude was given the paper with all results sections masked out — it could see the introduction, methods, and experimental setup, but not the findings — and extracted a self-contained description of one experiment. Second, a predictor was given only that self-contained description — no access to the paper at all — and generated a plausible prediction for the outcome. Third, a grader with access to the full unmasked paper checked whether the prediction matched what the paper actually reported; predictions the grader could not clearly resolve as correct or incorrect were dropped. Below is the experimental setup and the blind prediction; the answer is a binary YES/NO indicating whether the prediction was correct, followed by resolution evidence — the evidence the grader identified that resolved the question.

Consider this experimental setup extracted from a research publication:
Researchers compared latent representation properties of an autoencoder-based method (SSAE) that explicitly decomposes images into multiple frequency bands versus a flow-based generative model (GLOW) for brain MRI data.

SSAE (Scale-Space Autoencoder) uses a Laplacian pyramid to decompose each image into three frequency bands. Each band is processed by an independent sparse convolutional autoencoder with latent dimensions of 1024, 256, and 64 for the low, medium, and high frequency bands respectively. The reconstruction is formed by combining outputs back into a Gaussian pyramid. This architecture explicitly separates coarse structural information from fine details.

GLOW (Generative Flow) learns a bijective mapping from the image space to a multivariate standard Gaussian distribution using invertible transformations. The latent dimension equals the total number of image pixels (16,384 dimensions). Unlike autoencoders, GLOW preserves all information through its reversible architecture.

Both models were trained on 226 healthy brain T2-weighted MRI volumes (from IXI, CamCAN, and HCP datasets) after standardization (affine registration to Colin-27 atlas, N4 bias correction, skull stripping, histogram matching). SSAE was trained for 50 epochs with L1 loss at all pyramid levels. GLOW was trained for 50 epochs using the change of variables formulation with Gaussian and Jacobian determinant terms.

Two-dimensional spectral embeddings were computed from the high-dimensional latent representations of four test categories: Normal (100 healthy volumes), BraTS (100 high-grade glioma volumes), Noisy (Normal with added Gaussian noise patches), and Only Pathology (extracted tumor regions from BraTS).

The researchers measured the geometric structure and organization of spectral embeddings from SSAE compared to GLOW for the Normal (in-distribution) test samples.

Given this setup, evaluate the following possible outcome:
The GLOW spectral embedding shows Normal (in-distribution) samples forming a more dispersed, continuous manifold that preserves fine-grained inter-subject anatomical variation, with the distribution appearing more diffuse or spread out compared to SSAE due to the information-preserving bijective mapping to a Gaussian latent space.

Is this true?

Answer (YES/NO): NO